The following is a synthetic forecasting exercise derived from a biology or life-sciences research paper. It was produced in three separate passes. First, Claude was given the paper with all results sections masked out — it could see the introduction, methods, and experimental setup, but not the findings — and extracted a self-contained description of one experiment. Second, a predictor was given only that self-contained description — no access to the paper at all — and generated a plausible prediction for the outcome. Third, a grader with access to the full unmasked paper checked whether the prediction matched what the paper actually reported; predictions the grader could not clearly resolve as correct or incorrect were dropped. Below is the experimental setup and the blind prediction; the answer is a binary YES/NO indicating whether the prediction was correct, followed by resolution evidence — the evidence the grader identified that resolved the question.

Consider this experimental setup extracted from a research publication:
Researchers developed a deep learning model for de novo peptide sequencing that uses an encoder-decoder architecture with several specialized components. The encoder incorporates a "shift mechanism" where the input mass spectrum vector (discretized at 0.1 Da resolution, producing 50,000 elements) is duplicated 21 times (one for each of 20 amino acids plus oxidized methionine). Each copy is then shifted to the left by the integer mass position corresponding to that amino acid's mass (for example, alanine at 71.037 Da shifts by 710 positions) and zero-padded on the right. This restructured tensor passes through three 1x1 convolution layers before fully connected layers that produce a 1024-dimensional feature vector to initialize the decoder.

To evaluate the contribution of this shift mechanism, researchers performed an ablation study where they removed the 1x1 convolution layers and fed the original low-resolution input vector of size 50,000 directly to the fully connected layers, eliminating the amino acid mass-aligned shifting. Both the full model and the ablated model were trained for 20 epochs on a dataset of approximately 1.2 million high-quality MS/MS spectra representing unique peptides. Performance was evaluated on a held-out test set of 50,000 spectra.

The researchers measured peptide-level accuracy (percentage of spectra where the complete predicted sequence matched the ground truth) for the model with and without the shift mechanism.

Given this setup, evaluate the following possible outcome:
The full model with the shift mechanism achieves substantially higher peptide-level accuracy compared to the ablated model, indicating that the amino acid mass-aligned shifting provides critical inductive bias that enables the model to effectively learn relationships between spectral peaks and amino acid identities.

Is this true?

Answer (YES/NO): YES